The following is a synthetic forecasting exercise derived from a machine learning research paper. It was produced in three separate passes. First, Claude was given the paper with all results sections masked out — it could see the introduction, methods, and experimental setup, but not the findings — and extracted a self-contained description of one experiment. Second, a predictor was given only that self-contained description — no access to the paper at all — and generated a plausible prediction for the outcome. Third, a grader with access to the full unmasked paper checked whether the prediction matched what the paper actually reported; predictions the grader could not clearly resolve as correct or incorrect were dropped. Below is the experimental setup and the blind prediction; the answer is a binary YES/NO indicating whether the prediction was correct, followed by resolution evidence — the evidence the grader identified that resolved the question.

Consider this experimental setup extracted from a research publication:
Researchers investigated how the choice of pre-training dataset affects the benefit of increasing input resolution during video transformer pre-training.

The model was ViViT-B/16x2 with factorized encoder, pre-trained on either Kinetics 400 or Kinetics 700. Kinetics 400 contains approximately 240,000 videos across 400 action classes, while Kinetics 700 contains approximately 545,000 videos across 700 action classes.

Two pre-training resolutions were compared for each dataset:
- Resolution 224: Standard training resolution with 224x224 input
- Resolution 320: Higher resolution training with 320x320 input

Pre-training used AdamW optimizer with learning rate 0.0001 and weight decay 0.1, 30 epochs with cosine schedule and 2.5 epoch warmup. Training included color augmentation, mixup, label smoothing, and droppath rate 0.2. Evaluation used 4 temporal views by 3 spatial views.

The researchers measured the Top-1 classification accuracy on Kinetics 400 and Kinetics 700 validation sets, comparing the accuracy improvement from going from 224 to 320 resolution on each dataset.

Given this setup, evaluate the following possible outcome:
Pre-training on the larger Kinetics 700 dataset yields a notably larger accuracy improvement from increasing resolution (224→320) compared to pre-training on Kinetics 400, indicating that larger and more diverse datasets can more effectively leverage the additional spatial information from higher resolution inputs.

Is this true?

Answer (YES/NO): NO